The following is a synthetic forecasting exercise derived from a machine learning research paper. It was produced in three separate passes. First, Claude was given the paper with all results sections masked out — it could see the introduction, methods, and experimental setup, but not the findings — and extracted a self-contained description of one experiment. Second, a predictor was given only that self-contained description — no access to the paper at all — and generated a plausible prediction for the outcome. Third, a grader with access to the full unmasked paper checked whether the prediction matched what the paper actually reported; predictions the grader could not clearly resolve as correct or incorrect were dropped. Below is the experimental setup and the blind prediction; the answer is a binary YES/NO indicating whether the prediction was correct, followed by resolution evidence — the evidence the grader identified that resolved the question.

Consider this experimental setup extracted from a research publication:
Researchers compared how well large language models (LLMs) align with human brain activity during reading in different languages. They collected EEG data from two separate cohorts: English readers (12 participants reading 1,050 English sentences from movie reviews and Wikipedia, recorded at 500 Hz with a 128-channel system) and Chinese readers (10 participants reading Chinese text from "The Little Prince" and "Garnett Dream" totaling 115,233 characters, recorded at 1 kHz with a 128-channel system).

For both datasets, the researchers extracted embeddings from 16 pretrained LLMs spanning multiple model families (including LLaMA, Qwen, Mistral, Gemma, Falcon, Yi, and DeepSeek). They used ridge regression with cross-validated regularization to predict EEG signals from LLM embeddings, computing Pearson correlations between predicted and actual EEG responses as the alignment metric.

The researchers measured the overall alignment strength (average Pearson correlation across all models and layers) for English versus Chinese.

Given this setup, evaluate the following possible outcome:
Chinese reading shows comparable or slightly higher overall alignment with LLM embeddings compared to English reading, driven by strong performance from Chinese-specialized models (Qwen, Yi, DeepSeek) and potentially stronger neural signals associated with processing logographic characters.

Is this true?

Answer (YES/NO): NO